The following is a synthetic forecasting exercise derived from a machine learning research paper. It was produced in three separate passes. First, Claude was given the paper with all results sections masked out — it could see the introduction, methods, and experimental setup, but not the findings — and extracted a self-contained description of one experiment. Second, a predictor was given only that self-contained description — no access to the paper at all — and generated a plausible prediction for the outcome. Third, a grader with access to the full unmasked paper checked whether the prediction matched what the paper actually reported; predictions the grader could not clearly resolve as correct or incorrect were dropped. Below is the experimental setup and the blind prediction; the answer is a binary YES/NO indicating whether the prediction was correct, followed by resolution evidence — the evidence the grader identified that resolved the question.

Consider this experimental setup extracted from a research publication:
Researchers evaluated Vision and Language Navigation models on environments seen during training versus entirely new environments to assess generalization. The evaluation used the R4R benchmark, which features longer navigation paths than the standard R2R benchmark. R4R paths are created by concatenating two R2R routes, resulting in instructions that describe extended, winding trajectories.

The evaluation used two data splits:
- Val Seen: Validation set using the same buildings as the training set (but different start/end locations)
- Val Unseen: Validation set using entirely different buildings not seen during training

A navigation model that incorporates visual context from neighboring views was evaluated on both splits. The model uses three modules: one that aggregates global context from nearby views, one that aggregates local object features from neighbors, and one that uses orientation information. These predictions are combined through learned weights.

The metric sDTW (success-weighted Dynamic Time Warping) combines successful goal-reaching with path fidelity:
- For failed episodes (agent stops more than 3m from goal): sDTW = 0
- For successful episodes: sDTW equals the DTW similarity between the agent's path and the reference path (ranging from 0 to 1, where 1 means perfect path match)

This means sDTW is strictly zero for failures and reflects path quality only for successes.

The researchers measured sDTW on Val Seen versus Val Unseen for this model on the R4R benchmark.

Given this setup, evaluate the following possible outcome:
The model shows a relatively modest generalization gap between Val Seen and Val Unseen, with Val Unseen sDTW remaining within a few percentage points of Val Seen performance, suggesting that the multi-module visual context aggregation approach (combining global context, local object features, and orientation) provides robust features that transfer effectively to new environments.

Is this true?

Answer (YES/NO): NO